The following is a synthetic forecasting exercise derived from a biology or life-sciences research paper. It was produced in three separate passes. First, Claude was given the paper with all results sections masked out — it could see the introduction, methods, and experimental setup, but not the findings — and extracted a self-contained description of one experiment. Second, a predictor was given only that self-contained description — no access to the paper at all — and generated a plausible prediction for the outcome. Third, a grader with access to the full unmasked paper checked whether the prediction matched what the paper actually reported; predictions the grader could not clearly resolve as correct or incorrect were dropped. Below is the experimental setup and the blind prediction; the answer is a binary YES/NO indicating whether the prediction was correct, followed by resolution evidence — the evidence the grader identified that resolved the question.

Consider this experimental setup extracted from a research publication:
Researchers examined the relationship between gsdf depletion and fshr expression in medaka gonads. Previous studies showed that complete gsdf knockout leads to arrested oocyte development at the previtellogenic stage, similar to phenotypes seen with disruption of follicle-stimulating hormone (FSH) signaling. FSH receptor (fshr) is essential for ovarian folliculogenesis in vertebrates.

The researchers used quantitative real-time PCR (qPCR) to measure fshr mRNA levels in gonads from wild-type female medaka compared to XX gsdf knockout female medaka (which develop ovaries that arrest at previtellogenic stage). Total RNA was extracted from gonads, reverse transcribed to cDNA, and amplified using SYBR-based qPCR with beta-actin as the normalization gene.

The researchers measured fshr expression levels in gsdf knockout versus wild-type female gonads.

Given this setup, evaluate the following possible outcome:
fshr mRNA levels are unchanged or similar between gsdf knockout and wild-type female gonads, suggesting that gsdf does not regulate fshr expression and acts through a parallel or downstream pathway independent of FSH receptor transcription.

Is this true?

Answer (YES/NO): NO